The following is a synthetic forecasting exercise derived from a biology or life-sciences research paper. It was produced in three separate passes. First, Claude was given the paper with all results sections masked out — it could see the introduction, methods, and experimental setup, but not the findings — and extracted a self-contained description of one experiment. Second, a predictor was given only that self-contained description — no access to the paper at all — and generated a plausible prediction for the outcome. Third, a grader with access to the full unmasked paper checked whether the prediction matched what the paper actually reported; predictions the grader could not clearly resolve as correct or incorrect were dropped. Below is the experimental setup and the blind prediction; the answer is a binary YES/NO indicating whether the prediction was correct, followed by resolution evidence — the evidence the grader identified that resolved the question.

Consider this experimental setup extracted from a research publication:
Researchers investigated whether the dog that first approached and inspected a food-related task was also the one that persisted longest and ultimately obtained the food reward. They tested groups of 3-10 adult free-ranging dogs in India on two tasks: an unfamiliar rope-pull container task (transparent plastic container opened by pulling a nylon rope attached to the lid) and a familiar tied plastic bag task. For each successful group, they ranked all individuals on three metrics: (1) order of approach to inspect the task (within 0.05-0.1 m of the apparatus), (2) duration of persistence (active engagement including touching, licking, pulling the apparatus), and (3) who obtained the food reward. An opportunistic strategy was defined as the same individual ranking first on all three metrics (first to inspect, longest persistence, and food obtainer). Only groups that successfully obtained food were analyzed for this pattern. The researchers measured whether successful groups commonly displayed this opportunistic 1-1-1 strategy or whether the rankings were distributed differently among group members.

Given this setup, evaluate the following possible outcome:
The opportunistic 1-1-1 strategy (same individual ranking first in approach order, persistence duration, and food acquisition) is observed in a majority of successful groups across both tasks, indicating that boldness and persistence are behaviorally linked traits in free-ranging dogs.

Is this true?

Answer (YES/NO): YES